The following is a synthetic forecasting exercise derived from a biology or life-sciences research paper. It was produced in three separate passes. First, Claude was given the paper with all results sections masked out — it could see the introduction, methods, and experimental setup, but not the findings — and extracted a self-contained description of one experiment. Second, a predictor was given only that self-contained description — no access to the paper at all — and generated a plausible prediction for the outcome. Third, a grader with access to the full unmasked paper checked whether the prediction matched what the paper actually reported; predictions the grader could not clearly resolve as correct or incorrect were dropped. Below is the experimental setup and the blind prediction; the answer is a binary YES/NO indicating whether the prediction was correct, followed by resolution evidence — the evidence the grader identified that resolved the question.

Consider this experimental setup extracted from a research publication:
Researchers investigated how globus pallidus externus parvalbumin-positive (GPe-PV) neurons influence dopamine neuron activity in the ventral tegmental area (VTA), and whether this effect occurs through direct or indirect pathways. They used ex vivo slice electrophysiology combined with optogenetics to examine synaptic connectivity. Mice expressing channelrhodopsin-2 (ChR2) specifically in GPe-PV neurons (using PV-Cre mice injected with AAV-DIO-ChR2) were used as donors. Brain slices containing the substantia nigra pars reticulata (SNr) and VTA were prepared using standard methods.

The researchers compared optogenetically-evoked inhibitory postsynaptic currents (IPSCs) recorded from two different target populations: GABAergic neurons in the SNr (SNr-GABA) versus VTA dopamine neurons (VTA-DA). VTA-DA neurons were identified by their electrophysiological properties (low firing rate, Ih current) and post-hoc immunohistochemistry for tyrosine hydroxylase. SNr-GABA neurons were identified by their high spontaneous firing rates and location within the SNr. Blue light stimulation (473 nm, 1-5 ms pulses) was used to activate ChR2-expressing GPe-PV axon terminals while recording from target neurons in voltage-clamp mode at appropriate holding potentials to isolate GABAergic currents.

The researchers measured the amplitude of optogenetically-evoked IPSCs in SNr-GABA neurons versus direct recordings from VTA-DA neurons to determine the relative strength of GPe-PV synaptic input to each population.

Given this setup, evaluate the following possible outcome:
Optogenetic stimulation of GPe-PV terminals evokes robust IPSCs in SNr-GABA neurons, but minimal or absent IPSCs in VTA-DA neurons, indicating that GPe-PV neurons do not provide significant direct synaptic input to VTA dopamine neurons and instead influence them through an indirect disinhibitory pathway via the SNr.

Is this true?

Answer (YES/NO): NO